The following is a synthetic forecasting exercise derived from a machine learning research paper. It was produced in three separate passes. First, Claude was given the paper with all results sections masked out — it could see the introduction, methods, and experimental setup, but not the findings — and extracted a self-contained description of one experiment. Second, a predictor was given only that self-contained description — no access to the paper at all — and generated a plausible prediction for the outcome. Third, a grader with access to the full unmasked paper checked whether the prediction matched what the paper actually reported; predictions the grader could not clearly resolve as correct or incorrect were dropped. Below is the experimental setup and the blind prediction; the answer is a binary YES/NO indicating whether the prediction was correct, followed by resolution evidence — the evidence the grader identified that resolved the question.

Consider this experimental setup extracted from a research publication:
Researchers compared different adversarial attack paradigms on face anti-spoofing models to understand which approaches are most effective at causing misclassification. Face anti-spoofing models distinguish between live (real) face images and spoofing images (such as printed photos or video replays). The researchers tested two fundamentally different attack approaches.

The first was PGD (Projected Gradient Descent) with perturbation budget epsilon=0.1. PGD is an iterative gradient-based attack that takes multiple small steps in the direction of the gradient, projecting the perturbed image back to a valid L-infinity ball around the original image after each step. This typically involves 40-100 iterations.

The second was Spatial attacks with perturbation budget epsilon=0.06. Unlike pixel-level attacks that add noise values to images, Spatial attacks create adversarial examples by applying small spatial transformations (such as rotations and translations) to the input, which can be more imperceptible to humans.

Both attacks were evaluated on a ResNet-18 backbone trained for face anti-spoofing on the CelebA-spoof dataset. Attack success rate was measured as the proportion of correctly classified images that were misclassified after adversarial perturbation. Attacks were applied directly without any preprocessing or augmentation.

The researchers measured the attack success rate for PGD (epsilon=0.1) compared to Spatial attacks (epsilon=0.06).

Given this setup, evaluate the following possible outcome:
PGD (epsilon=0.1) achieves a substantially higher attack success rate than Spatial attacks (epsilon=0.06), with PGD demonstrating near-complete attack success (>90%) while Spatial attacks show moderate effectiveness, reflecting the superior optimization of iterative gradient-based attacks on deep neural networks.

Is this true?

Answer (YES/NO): NO